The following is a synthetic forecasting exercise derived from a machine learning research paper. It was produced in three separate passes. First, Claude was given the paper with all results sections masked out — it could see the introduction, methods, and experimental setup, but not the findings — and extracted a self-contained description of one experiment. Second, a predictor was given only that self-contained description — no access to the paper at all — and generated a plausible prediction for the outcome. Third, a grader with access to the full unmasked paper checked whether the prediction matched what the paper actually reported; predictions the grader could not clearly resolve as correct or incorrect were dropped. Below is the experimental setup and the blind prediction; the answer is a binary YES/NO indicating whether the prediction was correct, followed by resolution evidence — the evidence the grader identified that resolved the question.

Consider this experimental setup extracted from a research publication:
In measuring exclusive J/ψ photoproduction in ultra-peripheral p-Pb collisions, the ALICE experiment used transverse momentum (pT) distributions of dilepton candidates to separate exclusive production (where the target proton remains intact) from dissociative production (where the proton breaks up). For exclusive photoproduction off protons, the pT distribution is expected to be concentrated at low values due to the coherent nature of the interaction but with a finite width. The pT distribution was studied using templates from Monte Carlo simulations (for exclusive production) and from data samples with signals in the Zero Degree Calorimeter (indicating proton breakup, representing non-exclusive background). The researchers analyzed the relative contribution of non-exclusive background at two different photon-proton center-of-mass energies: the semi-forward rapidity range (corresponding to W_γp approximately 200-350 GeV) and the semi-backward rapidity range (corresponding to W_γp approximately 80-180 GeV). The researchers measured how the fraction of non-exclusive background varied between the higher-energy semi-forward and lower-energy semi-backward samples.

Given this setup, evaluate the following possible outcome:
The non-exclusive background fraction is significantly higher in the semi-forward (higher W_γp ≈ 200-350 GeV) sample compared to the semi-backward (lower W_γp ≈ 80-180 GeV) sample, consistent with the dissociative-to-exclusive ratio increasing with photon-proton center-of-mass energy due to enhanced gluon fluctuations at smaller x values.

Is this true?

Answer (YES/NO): NO